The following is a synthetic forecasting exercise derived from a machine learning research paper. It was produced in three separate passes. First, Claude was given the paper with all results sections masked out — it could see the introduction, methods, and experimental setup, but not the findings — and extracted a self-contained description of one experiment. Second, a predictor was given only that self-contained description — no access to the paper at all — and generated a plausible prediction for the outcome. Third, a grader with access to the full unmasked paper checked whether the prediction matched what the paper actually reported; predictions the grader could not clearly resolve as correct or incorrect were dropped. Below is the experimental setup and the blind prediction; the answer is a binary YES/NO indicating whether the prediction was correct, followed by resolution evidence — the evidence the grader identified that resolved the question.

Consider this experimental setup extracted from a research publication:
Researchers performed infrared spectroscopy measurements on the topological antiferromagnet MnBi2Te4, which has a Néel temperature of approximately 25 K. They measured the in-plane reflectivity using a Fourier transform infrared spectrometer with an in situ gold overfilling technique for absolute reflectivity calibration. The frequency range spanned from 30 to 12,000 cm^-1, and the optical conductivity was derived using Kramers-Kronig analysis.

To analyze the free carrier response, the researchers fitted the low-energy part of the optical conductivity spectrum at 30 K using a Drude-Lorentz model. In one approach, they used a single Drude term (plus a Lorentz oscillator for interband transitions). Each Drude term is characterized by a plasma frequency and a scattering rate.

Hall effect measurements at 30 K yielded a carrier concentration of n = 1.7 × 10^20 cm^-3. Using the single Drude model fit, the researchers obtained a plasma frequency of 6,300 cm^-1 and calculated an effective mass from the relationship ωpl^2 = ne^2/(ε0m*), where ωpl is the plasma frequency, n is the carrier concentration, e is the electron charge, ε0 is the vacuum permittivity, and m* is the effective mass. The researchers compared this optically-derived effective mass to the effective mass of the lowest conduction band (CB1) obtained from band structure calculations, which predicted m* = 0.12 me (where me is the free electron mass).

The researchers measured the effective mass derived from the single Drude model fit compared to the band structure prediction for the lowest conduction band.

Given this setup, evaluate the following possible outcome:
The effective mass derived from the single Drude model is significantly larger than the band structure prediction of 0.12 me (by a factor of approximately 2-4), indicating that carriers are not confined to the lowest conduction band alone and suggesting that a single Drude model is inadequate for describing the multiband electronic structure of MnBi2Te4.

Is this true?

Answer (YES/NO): YES